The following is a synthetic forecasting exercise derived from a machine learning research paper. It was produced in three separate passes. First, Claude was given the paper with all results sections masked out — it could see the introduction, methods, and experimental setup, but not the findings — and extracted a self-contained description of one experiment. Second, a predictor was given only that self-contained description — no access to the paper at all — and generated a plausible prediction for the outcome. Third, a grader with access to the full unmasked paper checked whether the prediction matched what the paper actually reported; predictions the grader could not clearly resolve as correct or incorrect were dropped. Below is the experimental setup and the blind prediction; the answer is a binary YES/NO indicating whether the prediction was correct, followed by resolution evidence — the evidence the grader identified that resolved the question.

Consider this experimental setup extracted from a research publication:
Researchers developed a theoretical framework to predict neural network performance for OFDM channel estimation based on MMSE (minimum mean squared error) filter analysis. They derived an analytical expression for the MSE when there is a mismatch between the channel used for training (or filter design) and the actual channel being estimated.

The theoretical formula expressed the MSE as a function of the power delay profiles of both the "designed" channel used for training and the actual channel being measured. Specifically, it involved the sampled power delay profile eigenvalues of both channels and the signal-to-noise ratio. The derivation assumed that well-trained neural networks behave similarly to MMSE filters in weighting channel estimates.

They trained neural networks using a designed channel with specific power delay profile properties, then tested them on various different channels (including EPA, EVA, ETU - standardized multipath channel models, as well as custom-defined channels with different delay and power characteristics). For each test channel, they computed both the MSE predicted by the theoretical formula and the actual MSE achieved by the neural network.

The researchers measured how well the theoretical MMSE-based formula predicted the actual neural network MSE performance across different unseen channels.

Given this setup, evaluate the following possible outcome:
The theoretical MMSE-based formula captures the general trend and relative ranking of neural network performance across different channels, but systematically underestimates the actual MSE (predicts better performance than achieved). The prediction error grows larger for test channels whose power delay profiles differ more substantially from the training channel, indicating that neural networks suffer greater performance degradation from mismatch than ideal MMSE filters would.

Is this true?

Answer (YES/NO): NO